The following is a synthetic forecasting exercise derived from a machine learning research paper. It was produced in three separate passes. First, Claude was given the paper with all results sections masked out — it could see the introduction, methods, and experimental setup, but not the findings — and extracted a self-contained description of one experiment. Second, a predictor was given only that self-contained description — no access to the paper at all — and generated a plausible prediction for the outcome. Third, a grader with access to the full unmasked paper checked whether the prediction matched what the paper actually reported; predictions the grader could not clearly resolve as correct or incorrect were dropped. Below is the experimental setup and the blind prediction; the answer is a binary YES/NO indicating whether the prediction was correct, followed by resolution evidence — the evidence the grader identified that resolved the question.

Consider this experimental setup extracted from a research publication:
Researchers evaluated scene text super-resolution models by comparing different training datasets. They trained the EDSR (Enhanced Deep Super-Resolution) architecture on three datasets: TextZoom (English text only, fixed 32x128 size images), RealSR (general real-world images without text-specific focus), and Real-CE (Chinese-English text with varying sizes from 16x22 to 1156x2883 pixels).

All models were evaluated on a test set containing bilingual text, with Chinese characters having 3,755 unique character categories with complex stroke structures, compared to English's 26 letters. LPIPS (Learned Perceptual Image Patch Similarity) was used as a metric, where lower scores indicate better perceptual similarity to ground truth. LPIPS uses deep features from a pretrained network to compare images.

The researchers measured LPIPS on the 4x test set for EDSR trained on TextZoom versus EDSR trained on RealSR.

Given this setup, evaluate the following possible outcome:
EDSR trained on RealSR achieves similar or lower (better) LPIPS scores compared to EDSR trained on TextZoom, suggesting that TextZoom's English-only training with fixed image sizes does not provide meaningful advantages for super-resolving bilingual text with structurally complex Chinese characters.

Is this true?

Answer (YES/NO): YES